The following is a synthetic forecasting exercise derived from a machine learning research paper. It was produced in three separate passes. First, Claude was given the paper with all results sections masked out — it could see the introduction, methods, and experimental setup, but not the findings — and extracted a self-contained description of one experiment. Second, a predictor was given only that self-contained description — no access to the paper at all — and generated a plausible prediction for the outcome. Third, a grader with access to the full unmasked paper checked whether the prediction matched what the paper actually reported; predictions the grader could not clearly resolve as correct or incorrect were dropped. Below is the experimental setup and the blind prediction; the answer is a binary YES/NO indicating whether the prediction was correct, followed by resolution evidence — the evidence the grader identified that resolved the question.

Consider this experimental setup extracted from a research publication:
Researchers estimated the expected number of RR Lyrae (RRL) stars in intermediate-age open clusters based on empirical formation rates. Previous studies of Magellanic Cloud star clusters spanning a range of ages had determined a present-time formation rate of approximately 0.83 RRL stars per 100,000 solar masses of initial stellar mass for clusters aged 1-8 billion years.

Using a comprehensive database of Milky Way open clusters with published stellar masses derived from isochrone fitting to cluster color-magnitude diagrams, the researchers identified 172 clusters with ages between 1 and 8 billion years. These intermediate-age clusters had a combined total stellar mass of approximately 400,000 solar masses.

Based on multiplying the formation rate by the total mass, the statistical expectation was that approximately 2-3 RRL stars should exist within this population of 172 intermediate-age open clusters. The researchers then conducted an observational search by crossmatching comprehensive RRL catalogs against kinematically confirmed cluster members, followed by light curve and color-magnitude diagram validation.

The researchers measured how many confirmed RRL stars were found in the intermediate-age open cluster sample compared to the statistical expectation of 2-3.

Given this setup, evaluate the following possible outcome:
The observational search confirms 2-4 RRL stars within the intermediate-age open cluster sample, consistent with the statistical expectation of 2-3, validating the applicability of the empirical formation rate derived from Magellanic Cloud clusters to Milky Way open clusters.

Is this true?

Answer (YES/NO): NO